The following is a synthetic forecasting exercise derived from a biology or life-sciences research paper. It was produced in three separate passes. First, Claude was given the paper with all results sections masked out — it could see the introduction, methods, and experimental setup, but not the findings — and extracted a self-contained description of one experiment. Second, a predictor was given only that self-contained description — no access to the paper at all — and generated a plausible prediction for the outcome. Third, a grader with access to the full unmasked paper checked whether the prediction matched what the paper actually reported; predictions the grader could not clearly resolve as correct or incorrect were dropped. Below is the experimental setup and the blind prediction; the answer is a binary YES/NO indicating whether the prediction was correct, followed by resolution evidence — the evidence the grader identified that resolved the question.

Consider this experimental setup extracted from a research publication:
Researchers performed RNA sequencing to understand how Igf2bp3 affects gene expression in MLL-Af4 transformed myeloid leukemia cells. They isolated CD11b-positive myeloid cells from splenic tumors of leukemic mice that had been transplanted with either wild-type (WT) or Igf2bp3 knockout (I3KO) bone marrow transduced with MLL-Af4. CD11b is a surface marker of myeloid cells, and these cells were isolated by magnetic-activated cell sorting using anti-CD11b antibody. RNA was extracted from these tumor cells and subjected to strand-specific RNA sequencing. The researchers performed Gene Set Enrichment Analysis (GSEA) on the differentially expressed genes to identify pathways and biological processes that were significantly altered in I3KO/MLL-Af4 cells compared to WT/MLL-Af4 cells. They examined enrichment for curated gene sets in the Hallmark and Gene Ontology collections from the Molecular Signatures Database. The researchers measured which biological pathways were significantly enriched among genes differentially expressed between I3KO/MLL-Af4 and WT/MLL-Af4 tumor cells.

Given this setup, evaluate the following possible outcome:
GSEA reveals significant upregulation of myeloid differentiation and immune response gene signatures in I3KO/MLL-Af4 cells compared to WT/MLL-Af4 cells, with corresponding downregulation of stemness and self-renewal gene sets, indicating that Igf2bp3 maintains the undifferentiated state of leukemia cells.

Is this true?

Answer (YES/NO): NO